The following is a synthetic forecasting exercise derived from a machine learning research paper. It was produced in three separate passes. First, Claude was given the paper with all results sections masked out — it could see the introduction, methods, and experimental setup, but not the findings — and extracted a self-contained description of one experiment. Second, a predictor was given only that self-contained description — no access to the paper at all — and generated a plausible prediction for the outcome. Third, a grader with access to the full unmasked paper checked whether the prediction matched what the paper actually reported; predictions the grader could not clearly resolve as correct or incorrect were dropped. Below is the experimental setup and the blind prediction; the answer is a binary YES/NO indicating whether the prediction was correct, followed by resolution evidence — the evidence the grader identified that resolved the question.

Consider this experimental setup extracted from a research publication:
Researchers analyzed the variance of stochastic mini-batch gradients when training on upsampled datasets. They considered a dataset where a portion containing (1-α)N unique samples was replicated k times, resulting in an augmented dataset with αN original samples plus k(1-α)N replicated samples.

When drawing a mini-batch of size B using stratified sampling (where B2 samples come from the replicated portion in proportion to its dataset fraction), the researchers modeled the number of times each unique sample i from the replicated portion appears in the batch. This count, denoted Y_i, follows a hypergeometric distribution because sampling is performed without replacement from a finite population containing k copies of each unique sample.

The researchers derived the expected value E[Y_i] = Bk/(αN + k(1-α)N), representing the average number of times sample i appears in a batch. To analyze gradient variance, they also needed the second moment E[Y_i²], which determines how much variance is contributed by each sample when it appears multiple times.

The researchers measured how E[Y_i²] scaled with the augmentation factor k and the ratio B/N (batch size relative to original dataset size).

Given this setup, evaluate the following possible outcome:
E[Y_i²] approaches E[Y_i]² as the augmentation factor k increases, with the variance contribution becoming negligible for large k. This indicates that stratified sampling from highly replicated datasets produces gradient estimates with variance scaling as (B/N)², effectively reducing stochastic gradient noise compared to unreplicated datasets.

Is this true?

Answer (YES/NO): NO